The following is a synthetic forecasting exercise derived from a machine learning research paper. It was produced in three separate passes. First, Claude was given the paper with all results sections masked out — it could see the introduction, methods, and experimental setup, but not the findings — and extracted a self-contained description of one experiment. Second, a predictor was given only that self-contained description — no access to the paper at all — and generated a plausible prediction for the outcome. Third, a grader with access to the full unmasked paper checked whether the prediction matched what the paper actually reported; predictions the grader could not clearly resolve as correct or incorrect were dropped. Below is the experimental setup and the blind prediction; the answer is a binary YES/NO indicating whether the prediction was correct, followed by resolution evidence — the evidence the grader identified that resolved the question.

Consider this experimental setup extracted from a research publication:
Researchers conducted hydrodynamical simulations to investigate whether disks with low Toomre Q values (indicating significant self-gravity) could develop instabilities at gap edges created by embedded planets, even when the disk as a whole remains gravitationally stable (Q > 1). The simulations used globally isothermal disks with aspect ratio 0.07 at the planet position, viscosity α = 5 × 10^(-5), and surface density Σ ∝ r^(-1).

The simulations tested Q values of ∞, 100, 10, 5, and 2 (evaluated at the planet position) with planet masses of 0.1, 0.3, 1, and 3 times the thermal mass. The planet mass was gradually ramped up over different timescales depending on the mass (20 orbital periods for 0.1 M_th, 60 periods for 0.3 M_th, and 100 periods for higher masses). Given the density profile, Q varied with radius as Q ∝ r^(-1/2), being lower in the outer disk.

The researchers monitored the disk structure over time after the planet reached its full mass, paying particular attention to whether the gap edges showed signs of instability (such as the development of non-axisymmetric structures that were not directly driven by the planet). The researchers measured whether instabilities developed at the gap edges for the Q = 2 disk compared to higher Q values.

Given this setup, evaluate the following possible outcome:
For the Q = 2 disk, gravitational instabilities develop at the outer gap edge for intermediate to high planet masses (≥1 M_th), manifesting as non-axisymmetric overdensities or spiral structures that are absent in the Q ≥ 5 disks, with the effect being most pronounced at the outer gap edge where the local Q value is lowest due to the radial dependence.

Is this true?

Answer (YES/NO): NO